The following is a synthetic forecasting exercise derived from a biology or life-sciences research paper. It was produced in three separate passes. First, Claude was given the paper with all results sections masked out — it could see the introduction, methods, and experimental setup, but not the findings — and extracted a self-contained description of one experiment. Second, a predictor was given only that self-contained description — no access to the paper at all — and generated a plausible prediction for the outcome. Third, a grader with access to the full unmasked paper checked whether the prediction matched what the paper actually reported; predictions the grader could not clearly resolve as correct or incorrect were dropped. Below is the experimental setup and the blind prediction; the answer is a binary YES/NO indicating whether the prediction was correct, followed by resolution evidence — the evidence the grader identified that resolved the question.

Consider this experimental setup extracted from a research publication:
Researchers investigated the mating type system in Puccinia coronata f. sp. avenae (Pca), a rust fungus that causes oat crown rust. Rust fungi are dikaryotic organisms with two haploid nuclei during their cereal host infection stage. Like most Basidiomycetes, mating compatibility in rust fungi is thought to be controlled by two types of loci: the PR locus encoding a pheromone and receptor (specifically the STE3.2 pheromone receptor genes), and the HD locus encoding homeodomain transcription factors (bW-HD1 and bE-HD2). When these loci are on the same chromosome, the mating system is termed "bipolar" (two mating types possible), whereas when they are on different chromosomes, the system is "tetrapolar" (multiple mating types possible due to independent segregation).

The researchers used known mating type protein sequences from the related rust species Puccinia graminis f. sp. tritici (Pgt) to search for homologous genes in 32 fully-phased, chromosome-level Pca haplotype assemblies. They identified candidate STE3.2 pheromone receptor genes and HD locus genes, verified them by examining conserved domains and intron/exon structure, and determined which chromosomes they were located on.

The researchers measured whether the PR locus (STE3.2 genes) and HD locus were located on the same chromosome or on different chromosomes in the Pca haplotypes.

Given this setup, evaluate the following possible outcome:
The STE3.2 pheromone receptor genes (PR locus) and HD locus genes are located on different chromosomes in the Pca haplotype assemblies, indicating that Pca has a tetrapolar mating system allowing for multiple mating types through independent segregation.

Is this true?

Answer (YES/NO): YES